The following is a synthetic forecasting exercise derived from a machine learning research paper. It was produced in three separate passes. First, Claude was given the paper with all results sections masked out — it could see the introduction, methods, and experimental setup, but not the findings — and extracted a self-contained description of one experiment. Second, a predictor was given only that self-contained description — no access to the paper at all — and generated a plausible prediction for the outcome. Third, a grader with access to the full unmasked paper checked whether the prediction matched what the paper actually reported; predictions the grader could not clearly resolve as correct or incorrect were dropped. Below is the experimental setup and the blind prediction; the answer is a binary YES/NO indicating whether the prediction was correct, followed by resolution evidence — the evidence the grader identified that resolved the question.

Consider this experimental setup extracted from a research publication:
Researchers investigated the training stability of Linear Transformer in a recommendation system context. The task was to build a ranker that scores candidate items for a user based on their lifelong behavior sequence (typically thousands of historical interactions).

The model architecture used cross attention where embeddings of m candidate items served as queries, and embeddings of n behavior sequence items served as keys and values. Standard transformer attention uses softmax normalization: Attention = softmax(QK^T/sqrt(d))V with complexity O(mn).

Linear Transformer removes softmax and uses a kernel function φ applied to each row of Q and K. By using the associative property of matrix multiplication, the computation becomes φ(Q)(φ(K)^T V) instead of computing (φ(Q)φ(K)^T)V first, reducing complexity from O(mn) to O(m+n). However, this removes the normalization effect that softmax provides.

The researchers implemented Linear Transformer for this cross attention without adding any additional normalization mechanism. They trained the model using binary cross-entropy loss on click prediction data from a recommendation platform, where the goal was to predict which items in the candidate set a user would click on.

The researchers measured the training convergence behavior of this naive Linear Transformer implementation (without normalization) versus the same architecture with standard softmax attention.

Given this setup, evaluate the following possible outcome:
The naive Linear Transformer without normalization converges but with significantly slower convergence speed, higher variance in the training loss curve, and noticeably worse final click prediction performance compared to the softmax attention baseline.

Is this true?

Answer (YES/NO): NO